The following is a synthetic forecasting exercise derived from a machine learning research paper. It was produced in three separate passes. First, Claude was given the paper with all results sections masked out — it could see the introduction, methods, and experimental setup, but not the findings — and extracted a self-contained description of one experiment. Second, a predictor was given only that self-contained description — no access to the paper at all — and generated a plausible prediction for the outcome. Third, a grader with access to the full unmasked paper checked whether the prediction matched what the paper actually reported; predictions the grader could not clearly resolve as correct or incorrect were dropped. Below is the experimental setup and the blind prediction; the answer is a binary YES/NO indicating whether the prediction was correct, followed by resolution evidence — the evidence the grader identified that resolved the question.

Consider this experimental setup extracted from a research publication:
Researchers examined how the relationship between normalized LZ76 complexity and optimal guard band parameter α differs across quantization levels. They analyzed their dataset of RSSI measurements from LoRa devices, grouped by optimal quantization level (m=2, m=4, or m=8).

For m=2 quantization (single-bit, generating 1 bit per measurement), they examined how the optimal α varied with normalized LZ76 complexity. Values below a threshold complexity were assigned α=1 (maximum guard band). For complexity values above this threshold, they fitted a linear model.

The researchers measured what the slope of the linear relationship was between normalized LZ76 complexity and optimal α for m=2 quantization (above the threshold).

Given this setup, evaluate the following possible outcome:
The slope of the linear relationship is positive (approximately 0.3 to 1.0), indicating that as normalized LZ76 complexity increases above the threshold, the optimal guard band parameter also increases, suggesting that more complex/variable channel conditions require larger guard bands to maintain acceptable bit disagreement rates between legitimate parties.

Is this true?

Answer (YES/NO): NO